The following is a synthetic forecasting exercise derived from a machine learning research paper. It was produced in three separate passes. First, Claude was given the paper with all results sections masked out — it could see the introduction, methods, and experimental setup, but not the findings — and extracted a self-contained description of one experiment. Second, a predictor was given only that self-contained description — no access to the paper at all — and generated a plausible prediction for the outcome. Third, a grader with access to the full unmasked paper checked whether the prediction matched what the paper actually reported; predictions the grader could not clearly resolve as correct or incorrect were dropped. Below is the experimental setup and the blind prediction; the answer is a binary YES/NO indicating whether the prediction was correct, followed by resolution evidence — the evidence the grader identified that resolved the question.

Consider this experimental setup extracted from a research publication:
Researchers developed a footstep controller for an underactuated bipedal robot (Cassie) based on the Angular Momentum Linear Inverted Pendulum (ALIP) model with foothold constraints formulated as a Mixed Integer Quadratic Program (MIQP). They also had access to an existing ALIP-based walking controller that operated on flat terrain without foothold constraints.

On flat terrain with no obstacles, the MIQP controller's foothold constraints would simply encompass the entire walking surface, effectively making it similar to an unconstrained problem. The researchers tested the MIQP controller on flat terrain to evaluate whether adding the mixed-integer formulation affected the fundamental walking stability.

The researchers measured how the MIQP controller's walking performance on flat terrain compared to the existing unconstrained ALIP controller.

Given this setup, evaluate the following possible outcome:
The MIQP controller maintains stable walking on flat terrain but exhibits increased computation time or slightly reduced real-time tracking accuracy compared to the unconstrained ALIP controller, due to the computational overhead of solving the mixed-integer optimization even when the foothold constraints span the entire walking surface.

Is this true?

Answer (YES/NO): NO